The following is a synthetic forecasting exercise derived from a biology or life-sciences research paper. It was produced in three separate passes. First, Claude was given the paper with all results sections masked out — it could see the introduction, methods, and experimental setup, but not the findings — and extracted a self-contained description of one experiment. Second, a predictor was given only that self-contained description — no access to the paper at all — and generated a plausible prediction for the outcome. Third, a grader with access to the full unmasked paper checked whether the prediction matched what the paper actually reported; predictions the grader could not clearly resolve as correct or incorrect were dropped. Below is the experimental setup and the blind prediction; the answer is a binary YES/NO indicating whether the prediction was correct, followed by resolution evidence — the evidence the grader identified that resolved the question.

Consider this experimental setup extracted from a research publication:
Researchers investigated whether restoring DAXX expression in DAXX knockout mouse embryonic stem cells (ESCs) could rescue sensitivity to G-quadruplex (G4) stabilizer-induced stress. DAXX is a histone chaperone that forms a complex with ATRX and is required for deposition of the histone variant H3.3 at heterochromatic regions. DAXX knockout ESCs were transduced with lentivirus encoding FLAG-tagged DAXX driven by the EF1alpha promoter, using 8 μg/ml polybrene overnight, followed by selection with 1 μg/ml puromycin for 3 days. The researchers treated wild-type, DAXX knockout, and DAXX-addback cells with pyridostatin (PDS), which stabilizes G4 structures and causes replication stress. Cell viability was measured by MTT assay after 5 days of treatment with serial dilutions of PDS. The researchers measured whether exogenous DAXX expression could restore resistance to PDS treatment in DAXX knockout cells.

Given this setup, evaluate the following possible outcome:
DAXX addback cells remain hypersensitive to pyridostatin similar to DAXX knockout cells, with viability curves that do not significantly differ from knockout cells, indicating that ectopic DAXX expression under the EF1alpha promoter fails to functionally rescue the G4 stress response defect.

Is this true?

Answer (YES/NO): NO